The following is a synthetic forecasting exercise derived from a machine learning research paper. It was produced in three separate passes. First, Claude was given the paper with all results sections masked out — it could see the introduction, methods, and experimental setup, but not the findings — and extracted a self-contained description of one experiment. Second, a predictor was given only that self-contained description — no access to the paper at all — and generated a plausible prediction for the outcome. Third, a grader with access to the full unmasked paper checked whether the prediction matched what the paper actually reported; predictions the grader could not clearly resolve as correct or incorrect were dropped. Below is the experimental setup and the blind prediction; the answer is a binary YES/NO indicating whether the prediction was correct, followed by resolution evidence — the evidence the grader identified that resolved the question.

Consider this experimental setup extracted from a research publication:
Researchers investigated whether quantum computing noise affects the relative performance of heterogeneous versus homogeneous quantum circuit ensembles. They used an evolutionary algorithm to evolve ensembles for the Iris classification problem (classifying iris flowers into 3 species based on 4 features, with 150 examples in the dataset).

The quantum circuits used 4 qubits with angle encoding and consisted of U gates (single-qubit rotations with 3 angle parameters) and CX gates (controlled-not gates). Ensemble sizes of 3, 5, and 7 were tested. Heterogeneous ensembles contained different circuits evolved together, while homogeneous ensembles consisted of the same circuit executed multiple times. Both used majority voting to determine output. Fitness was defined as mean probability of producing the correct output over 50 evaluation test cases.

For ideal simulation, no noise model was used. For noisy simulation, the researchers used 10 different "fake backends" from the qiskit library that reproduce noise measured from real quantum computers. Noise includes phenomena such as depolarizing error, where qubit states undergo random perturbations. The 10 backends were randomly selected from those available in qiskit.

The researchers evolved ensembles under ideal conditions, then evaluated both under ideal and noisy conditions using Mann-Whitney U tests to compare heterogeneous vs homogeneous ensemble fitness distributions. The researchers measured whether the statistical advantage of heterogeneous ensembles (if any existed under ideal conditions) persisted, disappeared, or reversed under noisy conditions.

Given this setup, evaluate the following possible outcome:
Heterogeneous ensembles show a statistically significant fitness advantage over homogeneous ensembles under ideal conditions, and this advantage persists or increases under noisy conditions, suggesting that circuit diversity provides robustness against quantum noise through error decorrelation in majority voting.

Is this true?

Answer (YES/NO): NO